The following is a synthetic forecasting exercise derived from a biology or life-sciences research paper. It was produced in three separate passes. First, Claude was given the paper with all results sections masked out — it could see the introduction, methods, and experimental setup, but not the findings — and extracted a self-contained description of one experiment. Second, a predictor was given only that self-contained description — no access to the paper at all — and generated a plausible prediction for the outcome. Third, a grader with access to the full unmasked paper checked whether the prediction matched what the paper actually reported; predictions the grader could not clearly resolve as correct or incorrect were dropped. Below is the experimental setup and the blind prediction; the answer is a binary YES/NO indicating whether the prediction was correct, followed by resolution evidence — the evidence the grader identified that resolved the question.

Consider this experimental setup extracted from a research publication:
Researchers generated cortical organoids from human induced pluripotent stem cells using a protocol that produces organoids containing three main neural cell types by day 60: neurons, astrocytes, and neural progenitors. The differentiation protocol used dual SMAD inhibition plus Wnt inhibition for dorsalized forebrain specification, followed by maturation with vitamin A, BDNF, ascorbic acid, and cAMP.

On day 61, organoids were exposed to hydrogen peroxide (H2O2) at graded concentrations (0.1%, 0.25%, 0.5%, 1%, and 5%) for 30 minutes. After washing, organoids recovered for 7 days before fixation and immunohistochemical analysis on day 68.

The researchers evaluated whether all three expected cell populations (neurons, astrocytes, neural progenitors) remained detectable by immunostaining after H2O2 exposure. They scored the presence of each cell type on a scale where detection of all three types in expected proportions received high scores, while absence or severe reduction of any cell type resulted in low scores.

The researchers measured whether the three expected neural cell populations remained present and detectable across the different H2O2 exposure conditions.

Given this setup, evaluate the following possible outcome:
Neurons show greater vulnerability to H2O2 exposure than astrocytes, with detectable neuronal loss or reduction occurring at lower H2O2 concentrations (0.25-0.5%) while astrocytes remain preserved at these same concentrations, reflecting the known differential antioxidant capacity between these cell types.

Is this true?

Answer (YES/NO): NO